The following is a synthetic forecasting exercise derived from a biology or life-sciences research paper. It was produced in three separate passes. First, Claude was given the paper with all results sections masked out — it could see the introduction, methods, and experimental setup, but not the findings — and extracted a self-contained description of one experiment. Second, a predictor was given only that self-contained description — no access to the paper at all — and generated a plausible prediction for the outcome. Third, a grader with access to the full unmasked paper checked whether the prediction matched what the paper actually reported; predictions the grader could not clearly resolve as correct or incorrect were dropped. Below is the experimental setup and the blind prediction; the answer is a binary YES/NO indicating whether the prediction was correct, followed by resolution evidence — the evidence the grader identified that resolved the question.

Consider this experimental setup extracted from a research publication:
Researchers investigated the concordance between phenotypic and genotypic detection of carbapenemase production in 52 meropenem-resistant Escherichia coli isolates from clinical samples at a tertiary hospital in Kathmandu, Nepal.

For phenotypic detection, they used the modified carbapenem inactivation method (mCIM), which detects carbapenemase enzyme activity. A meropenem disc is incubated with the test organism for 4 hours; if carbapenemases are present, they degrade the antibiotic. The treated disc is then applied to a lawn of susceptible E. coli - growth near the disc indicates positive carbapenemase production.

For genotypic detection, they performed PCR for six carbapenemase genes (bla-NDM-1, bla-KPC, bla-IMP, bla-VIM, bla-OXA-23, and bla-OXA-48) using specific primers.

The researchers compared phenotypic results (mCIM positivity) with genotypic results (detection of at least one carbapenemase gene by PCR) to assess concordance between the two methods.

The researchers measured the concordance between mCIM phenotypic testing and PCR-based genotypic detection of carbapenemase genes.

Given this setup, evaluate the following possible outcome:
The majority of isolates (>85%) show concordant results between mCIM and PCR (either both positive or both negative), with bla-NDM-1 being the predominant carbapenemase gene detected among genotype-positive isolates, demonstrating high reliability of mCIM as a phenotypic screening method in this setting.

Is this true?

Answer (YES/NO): YES